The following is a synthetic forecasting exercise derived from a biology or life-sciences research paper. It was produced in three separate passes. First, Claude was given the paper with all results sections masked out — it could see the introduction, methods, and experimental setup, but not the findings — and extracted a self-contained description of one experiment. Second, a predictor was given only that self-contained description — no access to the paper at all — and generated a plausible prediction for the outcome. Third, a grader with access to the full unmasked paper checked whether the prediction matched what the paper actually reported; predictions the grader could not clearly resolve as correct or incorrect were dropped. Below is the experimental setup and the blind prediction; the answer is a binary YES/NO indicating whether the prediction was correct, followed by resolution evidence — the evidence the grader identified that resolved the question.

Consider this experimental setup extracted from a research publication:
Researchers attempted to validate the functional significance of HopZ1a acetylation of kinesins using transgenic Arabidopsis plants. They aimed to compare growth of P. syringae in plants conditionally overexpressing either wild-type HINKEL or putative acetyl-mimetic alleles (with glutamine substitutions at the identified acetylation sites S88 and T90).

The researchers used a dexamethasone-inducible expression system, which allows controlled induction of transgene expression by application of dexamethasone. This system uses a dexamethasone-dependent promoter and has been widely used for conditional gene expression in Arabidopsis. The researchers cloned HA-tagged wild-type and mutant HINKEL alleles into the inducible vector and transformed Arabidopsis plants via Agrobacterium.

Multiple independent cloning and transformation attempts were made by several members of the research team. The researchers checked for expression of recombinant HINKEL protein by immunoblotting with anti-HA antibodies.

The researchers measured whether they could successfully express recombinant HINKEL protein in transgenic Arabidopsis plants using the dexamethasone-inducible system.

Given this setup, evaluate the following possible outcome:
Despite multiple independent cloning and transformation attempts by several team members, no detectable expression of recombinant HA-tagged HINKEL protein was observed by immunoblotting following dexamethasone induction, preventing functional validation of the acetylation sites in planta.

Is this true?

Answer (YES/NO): YES